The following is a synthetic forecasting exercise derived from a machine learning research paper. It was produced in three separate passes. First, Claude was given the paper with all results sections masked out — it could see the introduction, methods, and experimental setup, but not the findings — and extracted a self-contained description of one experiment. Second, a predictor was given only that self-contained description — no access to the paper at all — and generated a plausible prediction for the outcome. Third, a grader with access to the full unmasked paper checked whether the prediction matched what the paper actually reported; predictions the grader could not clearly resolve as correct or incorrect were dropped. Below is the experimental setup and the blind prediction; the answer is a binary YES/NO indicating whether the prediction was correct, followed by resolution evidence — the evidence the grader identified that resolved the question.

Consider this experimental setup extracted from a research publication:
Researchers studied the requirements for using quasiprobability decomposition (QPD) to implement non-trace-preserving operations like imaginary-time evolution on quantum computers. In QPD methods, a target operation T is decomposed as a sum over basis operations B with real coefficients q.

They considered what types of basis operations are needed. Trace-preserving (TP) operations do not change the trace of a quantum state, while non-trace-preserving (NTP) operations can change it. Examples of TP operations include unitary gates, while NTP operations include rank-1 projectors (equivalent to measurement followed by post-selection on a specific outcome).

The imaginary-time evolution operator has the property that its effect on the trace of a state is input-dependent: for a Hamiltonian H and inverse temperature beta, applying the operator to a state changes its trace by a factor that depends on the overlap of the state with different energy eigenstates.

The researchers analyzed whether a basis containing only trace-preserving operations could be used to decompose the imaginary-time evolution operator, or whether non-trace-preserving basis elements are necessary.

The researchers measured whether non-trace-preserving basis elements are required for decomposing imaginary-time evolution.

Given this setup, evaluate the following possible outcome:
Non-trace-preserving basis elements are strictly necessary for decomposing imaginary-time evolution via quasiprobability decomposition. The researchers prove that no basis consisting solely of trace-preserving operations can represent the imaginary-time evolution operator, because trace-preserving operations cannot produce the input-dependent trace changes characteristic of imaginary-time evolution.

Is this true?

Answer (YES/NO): YES